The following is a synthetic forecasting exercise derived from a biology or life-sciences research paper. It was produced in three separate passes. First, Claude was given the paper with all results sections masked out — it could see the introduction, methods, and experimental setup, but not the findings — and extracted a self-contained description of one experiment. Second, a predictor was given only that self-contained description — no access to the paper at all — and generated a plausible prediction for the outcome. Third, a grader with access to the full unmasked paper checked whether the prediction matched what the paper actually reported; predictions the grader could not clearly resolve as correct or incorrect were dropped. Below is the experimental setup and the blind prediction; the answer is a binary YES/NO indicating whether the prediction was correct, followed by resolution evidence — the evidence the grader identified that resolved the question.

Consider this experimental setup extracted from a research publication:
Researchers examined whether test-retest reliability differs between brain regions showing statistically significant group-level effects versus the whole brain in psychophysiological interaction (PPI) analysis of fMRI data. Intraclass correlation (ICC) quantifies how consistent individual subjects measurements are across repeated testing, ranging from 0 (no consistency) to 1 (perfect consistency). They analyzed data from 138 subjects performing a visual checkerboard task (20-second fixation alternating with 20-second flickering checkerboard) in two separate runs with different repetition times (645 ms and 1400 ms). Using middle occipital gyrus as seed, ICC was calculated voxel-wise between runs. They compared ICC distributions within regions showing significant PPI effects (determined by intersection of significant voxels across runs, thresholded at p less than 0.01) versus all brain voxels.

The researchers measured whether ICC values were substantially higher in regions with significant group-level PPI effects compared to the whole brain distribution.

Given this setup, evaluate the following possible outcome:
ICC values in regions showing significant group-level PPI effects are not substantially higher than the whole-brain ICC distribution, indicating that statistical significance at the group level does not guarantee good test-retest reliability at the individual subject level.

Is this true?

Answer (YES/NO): YES